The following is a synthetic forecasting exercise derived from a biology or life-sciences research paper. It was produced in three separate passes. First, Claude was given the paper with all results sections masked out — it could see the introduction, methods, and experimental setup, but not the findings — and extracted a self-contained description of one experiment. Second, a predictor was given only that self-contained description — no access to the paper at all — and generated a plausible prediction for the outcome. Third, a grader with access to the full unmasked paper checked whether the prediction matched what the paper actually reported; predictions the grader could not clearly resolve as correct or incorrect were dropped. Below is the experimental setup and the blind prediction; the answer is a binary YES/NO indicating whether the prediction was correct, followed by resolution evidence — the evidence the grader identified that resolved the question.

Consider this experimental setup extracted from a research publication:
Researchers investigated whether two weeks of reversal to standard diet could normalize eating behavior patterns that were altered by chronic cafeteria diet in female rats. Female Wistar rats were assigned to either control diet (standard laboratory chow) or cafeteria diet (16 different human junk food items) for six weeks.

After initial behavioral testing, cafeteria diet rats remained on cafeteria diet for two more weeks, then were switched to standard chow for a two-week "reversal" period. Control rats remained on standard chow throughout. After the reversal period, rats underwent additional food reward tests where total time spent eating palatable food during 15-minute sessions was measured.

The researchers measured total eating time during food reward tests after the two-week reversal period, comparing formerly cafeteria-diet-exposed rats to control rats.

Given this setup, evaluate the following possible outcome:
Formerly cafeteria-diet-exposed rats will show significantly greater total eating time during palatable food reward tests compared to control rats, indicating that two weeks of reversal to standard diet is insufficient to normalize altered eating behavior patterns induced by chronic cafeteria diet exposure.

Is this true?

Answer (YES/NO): NO